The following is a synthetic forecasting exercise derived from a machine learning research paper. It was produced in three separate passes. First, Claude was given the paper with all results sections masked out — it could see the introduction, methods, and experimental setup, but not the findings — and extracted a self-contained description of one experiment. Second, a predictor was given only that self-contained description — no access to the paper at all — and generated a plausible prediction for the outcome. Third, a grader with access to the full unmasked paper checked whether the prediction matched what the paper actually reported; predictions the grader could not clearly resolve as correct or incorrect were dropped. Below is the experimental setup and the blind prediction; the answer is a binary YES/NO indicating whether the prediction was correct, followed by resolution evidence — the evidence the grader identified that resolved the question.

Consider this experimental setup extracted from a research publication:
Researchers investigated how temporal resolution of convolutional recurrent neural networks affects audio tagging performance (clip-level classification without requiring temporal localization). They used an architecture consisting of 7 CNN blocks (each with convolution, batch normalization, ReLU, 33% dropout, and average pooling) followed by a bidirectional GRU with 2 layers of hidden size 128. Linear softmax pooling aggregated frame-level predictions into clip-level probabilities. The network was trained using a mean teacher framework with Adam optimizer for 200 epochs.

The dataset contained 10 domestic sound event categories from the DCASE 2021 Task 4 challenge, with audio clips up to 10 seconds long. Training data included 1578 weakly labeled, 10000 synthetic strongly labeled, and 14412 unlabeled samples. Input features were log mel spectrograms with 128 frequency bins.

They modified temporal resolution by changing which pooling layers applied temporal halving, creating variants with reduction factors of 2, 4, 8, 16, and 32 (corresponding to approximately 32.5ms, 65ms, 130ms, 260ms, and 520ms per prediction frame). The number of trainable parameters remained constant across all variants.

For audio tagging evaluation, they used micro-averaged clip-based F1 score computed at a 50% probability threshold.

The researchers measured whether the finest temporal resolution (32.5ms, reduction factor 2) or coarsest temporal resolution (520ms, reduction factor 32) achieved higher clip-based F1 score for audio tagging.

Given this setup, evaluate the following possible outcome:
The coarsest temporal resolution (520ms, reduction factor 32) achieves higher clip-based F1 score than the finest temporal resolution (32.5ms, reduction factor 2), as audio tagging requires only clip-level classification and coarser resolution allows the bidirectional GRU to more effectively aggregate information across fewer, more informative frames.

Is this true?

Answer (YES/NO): NO